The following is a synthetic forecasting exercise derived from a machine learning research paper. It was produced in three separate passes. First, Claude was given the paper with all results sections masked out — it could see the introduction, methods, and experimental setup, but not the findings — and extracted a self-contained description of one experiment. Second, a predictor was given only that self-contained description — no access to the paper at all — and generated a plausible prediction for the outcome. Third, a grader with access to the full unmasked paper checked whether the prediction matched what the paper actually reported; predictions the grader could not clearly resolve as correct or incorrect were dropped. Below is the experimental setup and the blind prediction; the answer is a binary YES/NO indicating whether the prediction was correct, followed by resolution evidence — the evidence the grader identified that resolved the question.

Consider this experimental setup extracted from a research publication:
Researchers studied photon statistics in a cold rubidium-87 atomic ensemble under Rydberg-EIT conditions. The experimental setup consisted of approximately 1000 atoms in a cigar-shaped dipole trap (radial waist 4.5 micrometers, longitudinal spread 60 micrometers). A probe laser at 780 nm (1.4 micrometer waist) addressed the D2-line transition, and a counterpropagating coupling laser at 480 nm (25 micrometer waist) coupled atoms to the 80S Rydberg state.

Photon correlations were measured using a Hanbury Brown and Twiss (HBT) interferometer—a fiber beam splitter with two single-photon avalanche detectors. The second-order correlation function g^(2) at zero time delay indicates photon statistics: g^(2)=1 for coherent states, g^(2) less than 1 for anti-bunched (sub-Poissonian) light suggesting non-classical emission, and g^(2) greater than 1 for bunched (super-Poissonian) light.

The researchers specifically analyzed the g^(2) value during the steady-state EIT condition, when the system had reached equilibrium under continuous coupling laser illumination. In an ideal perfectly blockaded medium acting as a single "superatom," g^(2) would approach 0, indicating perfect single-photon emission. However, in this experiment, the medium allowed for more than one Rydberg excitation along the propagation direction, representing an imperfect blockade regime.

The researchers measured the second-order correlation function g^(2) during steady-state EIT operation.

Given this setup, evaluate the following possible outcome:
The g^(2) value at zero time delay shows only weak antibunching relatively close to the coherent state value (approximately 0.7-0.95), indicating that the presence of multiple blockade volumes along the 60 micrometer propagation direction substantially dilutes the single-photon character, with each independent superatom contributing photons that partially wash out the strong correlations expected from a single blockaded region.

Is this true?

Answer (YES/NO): YES